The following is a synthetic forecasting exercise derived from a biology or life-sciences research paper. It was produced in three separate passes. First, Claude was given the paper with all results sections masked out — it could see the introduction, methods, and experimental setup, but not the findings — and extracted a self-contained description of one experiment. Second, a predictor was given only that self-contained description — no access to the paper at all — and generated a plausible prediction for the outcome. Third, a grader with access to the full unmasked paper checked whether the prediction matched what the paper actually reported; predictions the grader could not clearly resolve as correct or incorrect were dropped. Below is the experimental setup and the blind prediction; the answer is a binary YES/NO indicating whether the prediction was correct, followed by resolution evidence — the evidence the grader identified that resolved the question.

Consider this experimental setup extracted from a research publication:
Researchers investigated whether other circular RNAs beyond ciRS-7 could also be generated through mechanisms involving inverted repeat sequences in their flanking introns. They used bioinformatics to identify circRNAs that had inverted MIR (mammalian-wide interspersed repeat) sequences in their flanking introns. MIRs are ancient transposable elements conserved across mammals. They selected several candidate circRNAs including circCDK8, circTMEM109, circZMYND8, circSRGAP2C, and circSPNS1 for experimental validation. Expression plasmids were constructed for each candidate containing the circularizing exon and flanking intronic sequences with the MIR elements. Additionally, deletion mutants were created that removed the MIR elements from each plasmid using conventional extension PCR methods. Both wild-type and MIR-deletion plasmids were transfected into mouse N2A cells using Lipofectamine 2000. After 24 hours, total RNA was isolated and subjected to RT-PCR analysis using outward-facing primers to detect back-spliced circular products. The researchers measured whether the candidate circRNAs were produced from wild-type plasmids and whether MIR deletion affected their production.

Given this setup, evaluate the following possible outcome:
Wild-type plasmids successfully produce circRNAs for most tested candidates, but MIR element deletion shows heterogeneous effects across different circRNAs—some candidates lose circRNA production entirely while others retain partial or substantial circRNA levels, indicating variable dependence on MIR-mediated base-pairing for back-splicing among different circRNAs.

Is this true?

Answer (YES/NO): YES